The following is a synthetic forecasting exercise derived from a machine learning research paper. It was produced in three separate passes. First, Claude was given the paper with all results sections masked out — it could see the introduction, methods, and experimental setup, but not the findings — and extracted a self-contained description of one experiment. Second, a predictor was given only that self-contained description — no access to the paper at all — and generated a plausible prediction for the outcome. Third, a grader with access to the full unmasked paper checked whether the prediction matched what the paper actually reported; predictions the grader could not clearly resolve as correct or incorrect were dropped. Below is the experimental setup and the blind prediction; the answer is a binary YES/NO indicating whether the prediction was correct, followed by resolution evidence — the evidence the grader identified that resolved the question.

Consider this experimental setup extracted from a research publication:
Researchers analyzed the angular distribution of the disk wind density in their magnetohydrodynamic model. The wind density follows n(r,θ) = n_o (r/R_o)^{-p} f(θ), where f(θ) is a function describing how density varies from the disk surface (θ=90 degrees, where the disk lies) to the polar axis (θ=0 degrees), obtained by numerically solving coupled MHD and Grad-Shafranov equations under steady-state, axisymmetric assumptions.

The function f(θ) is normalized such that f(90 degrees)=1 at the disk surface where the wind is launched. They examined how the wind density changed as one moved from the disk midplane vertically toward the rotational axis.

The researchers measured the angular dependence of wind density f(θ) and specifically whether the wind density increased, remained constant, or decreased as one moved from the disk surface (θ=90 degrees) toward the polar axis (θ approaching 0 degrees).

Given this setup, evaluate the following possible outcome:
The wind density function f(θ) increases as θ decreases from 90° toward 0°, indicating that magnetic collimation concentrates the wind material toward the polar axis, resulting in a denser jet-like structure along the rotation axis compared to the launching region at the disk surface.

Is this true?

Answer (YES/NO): NO